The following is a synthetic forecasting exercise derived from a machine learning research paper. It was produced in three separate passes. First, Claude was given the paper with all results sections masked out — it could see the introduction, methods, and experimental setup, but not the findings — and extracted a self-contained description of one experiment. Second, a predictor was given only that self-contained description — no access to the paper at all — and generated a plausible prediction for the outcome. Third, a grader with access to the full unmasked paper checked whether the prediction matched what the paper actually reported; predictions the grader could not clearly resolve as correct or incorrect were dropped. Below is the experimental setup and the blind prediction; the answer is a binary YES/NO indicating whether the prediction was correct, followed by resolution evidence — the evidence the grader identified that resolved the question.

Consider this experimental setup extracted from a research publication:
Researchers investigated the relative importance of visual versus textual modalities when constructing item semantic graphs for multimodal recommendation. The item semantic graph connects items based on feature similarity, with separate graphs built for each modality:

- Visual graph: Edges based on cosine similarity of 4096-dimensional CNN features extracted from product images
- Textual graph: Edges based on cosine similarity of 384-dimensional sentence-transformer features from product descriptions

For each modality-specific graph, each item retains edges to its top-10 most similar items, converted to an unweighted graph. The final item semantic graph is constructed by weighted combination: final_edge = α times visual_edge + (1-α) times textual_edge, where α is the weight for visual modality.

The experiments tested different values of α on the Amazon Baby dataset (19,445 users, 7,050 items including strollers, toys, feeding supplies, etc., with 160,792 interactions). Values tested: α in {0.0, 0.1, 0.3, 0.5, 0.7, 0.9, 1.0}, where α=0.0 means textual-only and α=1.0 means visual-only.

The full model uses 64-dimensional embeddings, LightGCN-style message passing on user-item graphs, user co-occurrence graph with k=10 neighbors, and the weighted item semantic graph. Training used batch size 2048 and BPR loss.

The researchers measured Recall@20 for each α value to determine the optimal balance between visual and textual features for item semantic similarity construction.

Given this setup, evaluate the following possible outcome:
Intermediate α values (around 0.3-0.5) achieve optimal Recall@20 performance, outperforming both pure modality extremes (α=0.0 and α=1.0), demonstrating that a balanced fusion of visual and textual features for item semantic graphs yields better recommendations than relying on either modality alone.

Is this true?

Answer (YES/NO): NO